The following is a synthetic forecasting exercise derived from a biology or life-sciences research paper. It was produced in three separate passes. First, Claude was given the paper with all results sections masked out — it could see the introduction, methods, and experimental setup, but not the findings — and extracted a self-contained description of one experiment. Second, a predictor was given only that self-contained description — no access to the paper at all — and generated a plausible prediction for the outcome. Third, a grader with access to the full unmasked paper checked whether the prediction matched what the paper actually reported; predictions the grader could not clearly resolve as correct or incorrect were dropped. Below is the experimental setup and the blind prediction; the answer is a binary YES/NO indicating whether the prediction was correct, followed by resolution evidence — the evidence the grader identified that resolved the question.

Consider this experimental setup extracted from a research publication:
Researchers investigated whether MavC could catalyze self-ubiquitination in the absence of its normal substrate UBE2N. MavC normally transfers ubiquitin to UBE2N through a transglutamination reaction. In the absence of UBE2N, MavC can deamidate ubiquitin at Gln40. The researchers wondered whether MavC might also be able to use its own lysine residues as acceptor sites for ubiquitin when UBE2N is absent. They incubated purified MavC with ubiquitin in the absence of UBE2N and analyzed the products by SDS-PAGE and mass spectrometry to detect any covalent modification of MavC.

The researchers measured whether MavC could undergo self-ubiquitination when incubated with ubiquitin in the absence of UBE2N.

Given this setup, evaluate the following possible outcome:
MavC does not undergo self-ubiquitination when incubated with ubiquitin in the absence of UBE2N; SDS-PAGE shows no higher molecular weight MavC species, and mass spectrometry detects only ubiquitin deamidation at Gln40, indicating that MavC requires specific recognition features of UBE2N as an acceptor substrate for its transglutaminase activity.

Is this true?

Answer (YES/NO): NO